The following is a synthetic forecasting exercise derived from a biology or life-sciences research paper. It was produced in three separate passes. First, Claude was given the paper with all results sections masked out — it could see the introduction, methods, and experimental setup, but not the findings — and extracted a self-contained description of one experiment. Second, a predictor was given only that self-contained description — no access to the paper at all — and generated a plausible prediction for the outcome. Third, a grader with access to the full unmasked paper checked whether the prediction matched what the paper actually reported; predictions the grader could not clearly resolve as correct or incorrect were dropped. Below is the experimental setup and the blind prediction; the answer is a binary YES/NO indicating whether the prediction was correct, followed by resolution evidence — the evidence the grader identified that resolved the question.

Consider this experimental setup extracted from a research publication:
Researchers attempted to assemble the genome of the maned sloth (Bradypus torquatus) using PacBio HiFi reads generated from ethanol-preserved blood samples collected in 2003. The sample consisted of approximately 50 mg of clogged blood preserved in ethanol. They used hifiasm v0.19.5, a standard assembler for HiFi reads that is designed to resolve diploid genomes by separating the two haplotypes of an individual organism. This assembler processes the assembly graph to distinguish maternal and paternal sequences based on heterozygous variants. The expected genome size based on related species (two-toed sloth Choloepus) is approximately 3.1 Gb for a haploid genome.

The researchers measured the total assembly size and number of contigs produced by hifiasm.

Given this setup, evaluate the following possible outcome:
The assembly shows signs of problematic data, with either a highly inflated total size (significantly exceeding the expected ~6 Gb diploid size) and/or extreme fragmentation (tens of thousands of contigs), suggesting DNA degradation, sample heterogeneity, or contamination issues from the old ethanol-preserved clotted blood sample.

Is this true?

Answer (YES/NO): YES